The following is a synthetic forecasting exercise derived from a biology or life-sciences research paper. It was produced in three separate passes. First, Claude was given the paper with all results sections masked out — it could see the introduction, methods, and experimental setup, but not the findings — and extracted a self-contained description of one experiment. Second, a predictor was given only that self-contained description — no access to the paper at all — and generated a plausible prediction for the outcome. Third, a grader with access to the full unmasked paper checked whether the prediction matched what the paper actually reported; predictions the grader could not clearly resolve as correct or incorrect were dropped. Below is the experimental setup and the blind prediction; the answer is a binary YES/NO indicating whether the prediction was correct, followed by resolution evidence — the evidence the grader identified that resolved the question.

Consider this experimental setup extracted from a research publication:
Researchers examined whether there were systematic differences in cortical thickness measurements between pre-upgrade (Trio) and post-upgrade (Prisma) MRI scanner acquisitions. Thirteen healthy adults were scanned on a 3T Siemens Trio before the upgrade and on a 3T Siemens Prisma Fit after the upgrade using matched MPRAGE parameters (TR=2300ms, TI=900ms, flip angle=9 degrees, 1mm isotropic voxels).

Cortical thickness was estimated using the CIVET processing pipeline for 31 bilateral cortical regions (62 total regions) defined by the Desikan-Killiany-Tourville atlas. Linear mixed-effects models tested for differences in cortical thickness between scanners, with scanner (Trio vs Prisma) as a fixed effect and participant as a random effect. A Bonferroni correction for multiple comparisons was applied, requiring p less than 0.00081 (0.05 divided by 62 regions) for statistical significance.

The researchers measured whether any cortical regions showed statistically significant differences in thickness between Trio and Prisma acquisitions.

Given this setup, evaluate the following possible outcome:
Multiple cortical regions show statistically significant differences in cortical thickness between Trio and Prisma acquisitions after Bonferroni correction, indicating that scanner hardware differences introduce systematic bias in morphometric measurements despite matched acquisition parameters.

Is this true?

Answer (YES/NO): YES